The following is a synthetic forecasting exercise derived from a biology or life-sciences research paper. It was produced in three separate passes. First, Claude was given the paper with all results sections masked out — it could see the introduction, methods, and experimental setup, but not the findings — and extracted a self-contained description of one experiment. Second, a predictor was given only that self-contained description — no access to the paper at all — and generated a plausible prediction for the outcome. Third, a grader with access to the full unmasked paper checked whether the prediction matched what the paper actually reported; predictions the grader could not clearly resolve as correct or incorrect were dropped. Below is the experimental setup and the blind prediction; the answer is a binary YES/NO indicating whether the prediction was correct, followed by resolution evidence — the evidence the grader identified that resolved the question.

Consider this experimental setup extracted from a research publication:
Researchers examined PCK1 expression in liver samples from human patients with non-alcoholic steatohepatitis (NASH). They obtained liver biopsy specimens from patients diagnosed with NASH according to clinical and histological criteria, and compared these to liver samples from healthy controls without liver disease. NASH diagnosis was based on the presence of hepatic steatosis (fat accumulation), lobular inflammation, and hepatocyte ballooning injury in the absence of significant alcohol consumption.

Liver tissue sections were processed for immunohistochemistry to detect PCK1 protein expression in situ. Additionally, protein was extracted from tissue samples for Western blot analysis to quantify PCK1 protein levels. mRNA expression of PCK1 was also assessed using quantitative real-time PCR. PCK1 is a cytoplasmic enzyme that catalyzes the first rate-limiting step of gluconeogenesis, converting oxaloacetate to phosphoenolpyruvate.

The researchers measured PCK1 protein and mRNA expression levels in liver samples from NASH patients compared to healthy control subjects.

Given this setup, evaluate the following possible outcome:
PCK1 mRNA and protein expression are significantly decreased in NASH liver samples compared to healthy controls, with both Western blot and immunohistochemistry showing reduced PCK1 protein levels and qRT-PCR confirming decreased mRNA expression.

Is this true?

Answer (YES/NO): YES